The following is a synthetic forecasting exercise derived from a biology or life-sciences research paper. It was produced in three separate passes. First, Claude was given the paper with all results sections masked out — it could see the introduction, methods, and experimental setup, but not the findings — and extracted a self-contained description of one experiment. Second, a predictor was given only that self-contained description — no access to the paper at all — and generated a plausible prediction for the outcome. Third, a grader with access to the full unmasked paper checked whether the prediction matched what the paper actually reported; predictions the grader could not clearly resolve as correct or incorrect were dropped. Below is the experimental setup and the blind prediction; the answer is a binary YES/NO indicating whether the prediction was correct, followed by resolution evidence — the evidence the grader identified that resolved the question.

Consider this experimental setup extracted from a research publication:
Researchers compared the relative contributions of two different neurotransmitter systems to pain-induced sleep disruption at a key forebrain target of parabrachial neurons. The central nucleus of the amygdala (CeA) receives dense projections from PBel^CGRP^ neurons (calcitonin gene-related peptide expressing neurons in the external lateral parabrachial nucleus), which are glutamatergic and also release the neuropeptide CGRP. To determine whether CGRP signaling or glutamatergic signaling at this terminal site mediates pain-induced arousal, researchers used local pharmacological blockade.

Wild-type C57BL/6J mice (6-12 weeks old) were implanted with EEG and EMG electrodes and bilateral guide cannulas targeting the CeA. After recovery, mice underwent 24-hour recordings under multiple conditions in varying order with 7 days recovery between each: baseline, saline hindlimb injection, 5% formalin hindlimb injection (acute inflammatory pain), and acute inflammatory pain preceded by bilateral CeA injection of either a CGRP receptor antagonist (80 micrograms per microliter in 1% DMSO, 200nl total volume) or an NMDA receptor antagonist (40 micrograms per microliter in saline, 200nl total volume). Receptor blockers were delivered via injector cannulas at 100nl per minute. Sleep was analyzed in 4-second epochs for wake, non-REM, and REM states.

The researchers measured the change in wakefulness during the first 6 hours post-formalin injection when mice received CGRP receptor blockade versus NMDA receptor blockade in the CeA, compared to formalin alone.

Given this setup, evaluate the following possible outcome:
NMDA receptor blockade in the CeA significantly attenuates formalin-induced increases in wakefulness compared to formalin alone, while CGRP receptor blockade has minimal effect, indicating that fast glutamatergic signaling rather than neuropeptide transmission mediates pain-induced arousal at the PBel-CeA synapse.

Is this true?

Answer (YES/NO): NO